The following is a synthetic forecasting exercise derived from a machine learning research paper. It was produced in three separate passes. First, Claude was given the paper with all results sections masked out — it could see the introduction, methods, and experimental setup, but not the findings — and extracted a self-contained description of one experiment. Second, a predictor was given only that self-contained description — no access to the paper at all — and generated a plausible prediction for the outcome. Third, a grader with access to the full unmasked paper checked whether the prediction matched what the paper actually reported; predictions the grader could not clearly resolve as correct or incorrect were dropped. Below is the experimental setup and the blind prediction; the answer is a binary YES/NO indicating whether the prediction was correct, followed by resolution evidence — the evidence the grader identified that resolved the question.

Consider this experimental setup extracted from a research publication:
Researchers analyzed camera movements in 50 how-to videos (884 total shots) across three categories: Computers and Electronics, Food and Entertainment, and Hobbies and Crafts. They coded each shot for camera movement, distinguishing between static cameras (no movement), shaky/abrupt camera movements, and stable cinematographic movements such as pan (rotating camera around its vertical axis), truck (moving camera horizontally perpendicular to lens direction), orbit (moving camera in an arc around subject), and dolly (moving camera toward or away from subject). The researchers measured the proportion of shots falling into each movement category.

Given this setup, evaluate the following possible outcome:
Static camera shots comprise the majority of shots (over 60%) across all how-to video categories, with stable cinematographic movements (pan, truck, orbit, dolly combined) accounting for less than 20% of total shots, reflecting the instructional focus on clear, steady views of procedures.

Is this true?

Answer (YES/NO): YES